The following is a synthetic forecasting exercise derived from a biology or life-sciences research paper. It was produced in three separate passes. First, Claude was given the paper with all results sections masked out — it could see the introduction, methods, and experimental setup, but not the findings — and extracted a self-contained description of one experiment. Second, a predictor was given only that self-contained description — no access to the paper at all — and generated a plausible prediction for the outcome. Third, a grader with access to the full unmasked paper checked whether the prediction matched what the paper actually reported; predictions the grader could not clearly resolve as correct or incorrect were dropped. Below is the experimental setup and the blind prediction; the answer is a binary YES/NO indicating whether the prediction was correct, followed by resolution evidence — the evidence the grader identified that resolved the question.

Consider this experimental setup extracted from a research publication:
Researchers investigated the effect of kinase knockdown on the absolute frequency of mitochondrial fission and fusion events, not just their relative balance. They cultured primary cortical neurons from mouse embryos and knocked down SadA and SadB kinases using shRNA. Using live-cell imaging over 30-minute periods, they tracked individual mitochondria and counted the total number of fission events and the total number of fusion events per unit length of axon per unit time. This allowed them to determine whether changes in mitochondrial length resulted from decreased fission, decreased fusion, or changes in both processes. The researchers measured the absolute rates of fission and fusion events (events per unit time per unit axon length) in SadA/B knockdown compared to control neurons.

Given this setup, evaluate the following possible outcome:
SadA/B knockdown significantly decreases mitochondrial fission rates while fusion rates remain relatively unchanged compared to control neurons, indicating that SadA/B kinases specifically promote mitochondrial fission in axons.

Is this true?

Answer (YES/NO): NO